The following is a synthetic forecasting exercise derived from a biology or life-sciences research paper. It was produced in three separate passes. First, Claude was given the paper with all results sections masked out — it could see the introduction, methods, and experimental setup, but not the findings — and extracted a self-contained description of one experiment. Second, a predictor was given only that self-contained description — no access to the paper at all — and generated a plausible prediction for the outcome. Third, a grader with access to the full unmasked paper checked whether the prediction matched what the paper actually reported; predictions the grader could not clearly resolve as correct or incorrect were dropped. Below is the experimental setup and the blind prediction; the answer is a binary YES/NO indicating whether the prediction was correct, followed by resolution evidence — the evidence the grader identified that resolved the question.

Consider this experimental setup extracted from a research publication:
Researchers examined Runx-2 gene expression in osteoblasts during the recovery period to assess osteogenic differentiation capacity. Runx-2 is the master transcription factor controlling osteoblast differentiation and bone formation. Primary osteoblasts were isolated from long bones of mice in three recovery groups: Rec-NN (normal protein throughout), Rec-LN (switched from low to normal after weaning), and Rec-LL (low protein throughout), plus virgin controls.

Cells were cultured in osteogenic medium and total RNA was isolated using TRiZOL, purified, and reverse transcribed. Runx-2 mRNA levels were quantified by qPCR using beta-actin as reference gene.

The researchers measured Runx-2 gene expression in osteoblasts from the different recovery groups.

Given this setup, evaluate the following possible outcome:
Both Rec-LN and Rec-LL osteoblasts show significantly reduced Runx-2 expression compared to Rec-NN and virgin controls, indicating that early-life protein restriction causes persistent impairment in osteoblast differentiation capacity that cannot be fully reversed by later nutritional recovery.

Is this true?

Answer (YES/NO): NO